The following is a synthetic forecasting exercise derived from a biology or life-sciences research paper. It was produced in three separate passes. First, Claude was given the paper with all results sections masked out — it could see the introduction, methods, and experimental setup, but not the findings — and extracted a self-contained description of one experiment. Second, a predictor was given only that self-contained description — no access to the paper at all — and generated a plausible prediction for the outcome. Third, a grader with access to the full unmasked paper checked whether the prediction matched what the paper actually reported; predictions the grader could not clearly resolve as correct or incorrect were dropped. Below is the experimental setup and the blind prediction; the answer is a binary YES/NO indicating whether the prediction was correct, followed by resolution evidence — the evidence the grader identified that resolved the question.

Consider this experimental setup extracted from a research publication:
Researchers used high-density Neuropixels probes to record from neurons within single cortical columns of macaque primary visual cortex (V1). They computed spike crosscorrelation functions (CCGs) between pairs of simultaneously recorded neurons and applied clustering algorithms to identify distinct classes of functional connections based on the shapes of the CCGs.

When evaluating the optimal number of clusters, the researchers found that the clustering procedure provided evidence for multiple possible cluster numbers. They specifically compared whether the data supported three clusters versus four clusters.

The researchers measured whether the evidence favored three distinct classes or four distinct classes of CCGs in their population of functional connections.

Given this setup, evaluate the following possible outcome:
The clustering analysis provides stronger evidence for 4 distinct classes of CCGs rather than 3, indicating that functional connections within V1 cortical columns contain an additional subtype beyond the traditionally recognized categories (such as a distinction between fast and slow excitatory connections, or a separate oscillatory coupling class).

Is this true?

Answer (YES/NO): YES